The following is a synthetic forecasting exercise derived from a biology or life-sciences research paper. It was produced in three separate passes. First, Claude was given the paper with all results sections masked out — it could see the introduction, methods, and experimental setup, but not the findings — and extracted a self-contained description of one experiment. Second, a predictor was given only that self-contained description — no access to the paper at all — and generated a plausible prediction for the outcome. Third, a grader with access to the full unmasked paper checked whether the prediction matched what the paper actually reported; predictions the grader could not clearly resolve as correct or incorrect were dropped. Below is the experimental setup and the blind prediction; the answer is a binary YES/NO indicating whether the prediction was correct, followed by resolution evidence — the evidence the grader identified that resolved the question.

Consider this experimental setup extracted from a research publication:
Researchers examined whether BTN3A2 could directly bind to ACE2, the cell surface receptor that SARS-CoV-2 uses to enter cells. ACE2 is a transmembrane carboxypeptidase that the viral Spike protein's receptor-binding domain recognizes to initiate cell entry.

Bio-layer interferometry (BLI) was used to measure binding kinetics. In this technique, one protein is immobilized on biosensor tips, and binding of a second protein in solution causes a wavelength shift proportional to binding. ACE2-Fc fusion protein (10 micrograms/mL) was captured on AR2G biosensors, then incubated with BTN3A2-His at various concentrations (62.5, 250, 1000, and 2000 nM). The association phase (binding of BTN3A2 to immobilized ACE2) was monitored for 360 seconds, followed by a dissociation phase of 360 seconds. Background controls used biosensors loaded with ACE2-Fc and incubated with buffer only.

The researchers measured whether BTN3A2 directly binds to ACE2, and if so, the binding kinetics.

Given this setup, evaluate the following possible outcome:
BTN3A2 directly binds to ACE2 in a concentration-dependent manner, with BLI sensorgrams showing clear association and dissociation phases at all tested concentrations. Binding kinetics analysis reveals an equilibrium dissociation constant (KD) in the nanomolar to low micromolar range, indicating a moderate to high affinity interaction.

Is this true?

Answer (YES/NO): YES